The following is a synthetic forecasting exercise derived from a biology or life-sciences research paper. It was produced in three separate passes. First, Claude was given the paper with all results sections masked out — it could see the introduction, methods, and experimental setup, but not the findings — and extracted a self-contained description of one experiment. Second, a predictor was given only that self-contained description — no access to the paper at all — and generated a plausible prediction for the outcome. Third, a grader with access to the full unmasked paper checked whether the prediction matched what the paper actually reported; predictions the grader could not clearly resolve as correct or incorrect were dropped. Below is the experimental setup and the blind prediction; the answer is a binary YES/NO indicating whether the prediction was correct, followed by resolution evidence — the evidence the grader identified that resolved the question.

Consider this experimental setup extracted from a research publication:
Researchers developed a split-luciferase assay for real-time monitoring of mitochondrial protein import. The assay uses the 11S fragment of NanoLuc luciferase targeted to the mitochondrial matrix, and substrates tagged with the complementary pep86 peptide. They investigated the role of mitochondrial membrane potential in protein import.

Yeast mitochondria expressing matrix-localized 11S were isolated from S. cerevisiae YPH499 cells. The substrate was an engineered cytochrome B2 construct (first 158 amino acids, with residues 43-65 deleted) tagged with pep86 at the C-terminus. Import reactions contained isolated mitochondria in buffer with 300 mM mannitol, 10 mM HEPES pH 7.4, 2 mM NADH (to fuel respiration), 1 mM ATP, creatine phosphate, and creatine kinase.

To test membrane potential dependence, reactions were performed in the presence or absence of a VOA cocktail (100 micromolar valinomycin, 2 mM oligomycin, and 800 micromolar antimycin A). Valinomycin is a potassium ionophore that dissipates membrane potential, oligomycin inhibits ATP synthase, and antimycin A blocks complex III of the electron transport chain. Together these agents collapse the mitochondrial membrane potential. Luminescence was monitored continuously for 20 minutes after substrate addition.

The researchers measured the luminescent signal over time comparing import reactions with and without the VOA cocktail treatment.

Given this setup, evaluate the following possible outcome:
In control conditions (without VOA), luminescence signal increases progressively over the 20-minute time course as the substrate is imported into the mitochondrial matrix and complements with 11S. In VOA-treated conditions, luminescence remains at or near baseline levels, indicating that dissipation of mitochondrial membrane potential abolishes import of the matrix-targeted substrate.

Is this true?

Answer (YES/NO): YES